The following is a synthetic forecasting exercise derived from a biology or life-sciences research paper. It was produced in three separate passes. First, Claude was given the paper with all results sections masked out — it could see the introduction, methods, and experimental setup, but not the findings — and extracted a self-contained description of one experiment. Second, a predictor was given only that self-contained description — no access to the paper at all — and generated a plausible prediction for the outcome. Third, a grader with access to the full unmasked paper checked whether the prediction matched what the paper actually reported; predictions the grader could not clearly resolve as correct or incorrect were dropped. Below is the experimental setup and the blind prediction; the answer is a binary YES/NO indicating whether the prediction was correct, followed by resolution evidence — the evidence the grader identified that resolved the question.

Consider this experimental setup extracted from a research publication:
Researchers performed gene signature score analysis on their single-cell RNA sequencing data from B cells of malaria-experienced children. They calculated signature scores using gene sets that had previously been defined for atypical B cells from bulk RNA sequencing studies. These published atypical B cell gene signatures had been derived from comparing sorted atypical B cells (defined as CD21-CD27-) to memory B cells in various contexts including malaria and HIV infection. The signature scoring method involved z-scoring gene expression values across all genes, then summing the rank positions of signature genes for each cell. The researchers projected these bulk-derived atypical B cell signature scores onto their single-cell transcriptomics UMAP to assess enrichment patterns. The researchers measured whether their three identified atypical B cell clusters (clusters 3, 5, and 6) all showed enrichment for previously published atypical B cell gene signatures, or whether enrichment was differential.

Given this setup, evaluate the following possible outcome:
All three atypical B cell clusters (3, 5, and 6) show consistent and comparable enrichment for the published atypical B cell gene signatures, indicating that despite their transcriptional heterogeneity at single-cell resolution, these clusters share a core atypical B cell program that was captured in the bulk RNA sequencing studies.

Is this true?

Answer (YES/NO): YES